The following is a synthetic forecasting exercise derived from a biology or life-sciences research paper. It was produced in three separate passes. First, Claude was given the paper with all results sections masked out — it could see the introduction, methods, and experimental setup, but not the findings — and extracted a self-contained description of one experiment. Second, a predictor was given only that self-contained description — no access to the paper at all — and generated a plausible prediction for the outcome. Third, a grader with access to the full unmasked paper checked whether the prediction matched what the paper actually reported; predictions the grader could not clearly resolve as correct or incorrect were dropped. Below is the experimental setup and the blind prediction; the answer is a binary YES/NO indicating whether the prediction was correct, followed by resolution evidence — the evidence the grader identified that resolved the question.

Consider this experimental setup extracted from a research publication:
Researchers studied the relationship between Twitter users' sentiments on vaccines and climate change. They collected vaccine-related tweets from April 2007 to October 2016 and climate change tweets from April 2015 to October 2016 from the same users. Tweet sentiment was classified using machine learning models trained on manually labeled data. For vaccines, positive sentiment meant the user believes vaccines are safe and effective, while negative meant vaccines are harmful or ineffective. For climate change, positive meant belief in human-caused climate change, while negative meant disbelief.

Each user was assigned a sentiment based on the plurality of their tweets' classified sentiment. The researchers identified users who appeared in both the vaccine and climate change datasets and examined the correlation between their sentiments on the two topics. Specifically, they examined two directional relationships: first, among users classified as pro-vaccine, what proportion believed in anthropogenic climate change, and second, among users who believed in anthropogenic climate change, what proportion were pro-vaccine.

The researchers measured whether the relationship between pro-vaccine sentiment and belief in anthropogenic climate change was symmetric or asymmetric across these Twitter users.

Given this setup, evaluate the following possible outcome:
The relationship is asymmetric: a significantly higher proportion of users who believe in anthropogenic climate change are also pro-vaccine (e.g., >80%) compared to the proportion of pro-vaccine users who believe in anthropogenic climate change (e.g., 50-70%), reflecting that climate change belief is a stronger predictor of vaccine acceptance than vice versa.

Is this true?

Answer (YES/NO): NO